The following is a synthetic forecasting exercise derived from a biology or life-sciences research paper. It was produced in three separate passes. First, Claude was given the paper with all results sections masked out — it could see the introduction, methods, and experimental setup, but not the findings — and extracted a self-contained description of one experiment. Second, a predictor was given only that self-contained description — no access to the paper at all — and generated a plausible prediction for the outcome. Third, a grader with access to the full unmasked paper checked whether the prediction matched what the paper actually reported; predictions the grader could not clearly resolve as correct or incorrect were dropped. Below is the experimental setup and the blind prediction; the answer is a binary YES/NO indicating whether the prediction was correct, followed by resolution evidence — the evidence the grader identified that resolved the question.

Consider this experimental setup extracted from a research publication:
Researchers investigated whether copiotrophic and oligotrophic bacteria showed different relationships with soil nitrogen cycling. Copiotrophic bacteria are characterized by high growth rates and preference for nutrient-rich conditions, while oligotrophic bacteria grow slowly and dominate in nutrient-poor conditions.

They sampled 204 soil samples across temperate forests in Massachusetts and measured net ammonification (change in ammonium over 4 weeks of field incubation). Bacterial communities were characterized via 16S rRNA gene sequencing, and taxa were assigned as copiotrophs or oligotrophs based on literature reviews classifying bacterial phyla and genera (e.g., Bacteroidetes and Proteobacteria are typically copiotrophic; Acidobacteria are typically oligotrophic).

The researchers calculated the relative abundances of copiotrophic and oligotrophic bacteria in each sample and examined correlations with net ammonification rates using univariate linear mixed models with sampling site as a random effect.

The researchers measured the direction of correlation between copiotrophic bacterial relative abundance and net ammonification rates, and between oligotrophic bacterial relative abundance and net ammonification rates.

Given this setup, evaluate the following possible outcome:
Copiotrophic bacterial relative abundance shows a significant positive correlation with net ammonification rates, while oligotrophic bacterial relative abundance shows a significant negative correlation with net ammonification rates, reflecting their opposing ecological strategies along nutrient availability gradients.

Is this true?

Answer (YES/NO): NO